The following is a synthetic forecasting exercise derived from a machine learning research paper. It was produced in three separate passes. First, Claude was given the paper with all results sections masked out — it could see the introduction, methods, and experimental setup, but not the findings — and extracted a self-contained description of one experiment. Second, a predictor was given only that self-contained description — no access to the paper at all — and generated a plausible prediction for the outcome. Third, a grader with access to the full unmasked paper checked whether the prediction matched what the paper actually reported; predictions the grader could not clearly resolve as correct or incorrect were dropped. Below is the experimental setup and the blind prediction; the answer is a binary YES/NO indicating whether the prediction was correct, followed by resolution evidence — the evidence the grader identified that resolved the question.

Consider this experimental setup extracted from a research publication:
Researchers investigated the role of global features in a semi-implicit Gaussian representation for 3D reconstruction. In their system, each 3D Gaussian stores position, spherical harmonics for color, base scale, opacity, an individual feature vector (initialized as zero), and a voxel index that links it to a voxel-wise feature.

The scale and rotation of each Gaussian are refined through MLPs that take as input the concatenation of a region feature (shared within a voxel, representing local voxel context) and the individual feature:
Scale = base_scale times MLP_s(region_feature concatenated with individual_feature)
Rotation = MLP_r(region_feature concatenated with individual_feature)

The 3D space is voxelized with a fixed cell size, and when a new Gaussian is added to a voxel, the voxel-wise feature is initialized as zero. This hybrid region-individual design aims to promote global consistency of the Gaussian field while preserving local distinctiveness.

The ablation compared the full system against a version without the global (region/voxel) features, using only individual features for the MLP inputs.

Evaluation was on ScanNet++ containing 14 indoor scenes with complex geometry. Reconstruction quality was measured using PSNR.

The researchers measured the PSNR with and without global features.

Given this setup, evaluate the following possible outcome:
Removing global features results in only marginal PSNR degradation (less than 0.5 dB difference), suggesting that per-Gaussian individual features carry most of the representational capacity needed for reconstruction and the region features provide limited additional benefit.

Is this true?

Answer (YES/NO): NO